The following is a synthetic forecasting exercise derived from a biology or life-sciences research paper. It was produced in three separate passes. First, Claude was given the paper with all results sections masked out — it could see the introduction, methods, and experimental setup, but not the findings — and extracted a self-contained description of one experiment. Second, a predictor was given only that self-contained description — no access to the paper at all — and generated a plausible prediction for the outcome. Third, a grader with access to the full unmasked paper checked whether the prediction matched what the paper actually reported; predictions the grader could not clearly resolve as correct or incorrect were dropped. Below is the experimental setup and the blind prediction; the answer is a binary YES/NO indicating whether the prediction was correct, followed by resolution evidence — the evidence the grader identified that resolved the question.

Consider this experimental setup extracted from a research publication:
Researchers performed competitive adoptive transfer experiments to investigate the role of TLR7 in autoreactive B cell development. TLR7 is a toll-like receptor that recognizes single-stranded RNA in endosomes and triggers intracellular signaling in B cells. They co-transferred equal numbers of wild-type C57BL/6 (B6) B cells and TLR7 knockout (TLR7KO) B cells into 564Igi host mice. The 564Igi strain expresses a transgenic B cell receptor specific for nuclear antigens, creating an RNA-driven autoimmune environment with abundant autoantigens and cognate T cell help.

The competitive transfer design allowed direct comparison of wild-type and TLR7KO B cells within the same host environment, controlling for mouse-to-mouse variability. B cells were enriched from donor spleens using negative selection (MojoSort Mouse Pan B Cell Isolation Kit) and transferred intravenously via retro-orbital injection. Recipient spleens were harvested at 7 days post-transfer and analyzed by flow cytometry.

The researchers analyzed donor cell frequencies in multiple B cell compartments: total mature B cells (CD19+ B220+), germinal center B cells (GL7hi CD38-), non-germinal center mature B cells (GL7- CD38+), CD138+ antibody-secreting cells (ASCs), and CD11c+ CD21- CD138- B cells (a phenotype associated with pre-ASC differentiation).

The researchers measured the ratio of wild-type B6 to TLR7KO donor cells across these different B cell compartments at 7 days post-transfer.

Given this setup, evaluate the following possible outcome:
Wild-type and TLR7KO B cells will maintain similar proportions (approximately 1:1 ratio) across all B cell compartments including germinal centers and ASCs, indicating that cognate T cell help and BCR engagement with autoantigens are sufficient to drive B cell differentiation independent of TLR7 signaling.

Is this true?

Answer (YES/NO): NO